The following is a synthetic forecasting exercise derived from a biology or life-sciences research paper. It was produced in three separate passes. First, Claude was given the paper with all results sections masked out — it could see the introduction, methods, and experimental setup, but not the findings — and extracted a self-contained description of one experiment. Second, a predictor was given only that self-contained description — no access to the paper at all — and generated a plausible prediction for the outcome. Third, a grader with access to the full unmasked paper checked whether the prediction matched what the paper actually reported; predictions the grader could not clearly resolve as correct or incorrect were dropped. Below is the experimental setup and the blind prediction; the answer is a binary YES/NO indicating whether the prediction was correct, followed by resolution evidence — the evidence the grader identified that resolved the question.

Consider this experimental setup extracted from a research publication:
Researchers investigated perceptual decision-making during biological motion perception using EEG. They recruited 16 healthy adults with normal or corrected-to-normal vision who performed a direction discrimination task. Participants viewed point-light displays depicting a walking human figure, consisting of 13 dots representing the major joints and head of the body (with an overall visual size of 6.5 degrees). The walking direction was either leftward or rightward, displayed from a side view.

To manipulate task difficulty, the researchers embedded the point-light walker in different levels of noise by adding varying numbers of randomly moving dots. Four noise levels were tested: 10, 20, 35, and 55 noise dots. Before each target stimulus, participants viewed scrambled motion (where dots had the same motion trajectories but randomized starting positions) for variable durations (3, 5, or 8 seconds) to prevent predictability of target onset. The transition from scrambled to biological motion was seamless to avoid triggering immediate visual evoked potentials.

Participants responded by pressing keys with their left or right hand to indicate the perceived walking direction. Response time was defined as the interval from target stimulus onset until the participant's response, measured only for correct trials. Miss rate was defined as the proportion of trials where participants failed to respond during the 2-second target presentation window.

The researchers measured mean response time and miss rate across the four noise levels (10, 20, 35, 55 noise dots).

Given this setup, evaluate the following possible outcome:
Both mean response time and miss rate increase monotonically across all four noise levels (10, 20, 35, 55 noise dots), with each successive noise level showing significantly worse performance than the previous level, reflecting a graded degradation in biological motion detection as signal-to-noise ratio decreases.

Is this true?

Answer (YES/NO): YES